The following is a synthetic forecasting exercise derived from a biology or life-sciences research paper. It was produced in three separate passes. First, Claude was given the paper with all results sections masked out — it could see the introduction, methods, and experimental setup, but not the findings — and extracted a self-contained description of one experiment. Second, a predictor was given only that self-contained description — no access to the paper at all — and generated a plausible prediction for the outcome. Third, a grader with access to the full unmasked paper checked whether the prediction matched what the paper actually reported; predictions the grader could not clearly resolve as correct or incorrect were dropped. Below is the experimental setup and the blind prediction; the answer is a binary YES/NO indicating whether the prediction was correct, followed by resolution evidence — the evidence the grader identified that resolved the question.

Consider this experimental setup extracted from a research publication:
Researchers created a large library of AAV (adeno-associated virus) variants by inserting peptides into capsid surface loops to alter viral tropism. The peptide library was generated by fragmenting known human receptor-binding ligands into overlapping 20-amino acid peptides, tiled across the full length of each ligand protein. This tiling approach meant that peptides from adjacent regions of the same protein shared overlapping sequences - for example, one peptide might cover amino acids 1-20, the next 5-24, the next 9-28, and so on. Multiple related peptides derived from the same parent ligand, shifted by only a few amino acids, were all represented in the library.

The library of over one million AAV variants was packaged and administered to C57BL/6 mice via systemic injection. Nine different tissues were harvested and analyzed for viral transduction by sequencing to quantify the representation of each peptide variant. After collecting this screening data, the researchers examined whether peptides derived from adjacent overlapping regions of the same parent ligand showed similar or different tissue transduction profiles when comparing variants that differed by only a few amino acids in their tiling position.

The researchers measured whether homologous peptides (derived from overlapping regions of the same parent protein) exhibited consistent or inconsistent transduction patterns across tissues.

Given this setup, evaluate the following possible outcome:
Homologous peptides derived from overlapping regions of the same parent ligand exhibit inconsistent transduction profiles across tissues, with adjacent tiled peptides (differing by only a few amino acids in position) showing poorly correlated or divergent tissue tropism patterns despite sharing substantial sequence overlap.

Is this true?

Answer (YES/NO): NO